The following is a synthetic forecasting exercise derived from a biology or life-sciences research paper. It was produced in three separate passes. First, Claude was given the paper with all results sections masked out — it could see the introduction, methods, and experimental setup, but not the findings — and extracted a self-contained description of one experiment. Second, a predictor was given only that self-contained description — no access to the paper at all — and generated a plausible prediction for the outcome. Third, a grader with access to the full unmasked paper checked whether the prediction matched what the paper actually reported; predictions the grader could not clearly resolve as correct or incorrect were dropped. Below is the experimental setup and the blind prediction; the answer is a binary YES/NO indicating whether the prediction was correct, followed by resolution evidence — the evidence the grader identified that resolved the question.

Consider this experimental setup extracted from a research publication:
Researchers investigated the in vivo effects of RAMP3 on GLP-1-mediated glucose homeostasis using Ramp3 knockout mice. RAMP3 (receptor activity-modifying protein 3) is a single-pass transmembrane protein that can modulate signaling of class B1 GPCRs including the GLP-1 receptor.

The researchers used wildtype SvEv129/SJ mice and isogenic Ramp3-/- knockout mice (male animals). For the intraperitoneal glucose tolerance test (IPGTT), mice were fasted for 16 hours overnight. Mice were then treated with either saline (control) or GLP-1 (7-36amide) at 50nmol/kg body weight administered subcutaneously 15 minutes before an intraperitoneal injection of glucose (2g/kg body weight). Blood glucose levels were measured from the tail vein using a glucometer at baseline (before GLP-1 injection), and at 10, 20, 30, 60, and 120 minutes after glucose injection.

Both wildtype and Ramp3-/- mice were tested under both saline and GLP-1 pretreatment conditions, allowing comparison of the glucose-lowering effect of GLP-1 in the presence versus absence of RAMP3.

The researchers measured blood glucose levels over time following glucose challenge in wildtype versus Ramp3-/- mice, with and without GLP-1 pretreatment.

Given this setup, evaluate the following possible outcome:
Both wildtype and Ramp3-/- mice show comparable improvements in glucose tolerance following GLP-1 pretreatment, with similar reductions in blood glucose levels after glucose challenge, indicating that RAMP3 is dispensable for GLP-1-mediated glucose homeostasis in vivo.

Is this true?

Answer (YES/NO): NO